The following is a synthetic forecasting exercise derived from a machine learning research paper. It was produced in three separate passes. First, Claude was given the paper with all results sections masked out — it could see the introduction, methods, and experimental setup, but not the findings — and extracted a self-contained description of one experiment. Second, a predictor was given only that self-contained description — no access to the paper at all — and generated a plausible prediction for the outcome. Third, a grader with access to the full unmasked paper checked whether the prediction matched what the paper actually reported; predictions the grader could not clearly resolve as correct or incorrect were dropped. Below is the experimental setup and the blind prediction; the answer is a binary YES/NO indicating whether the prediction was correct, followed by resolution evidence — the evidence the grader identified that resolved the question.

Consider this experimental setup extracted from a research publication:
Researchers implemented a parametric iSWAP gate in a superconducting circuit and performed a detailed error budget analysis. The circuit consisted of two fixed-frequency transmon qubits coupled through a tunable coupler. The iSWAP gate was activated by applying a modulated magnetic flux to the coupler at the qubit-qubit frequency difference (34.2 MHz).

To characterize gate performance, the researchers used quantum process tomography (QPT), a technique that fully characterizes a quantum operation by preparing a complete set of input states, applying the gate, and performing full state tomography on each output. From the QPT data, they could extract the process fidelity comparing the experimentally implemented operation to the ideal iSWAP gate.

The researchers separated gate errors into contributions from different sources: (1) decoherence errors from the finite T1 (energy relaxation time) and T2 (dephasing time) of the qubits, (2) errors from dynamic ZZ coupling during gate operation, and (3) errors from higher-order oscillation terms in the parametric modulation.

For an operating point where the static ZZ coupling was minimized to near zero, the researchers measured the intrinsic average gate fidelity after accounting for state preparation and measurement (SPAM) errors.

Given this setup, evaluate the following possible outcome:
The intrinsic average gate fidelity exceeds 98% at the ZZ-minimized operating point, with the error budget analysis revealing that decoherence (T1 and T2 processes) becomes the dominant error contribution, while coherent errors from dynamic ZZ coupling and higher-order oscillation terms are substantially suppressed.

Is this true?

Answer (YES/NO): NO